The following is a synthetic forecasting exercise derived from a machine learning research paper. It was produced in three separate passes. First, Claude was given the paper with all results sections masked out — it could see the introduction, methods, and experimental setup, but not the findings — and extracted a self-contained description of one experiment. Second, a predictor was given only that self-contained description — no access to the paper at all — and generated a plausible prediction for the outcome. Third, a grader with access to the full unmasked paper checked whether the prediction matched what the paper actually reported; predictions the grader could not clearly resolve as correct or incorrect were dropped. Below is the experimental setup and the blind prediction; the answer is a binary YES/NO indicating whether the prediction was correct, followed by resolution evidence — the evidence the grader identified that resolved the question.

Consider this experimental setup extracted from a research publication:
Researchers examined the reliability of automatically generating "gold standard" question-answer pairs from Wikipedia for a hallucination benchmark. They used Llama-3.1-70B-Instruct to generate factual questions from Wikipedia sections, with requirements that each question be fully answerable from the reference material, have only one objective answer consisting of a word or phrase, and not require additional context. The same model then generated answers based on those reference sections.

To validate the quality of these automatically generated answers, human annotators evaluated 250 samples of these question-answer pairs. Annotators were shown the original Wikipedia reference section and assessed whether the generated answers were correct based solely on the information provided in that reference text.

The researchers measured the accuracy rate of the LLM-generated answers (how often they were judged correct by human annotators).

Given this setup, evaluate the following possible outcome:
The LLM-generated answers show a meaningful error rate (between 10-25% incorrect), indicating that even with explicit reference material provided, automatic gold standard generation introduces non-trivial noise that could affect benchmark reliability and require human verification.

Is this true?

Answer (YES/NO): NO